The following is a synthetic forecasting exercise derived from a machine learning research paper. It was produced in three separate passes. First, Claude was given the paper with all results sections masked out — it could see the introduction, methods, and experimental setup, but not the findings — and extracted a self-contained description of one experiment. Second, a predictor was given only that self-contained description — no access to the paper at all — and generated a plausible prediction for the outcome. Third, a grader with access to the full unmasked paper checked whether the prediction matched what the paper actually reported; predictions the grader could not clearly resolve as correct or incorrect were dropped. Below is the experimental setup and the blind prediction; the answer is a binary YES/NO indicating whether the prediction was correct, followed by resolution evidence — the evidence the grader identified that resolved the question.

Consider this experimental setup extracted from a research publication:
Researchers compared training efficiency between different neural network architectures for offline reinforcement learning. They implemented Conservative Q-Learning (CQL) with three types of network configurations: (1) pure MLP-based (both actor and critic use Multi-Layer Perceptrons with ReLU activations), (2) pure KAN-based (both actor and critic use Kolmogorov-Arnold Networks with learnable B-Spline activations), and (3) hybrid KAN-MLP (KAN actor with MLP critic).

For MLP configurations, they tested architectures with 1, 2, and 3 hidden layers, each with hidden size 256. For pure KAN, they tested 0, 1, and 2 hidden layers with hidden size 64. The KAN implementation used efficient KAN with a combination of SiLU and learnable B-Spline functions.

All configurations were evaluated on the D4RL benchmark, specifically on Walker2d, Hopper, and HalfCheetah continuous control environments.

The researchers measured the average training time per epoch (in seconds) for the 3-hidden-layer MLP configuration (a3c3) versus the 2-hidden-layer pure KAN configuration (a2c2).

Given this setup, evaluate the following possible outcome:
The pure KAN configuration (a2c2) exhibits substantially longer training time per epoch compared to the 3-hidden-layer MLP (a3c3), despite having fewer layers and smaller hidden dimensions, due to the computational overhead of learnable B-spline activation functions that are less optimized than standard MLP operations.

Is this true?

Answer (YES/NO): YES